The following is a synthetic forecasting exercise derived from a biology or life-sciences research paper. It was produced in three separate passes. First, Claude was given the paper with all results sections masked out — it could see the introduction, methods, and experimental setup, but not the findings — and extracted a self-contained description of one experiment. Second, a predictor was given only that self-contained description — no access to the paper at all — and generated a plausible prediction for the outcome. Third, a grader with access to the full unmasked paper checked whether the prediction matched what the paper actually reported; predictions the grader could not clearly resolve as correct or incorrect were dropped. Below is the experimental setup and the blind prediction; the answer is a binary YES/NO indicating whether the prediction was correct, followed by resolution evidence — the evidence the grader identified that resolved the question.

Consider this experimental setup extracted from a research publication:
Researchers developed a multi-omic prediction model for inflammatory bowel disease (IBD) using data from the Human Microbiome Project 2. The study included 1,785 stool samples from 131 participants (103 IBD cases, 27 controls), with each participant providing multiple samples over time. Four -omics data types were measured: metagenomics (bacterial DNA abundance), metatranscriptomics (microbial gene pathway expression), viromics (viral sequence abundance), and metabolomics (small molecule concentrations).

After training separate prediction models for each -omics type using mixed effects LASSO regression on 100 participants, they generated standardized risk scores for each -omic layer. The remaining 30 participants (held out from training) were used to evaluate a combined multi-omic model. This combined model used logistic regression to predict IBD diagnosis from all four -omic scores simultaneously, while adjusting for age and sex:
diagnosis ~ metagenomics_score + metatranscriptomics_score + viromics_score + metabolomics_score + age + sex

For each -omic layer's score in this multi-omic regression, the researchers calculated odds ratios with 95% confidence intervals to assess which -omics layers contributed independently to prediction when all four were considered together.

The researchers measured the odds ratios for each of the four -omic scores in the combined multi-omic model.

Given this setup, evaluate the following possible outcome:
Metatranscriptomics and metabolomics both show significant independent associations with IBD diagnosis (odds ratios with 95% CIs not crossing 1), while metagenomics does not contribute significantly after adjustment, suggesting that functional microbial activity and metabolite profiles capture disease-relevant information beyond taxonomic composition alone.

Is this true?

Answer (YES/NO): NO